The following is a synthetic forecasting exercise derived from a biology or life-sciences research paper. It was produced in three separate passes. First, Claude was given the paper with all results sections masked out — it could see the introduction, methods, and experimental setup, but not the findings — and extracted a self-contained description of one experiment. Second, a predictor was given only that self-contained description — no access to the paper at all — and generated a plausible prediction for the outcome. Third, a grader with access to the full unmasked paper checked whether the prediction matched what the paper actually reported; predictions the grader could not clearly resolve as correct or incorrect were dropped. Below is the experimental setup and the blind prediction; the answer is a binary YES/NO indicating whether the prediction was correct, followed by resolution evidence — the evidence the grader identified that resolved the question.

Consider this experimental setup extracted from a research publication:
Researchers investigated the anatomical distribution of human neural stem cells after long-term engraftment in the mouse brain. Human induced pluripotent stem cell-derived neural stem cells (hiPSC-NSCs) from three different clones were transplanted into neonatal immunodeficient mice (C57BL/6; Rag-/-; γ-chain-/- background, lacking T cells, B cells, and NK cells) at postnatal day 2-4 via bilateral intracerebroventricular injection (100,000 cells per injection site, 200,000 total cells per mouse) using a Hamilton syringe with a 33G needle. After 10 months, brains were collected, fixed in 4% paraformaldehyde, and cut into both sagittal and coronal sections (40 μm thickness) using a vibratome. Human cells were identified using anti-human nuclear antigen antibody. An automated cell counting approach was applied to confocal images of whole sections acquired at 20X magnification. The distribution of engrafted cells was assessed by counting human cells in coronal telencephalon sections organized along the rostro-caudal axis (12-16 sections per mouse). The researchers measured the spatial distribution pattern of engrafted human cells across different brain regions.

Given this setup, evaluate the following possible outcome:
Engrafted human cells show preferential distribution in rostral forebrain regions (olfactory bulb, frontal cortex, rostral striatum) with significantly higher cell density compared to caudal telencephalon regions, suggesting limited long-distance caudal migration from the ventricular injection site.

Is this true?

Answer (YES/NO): NO